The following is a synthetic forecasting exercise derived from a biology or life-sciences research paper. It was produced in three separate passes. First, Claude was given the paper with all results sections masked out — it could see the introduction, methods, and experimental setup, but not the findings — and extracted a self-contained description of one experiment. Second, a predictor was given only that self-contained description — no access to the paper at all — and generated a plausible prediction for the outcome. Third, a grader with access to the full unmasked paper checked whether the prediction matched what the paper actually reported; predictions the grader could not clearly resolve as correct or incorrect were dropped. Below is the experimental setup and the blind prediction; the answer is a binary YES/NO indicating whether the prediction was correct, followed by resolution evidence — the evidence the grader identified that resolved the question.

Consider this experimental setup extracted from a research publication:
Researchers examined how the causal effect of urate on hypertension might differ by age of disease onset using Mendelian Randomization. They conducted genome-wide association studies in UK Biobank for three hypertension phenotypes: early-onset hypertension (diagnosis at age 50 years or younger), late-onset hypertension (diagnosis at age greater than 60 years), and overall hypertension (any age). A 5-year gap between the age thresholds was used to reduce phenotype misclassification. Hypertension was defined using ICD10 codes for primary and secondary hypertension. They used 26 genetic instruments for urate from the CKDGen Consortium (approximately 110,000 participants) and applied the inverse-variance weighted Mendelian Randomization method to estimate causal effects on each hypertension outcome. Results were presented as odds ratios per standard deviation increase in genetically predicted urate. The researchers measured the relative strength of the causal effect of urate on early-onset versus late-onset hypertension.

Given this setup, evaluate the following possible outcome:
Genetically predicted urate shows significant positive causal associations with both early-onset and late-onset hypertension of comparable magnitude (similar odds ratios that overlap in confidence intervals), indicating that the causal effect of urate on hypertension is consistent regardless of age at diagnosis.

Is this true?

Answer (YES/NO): YES